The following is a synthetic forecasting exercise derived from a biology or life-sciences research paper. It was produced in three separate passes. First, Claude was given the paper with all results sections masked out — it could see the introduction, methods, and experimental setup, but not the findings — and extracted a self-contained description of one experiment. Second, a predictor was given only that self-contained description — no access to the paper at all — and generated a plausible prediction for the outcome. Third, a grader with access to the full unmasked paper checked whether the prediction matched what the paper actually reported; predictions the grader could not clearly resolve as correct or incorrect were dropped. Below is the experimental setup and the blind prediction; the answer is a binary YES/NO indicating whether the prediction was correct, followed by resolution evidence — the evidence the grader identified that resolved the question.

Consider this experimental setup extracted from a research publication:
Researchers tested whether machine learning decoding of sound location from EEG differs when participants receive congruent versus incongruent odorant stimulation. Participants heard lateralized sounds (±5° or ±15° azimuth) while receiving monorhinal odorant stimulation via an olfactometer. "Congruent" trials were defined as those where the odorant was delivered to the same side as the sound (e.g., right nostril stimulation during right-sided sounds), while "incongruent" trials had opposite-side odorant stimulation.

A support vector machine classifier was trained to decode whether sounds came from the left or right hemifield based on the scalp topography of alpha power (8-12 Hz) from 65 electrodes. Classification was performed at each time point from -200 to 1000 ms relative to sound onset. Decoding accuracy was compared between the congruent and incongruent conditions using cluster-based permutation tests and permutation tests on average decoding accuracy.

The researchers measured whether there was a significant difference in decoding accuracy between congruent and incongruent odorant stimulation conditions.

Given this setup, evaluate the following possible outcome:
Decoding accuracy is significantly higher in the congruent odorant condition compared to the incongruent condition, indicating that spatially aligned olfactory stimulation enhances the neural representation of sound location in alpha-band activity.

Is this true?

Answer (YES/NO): NO